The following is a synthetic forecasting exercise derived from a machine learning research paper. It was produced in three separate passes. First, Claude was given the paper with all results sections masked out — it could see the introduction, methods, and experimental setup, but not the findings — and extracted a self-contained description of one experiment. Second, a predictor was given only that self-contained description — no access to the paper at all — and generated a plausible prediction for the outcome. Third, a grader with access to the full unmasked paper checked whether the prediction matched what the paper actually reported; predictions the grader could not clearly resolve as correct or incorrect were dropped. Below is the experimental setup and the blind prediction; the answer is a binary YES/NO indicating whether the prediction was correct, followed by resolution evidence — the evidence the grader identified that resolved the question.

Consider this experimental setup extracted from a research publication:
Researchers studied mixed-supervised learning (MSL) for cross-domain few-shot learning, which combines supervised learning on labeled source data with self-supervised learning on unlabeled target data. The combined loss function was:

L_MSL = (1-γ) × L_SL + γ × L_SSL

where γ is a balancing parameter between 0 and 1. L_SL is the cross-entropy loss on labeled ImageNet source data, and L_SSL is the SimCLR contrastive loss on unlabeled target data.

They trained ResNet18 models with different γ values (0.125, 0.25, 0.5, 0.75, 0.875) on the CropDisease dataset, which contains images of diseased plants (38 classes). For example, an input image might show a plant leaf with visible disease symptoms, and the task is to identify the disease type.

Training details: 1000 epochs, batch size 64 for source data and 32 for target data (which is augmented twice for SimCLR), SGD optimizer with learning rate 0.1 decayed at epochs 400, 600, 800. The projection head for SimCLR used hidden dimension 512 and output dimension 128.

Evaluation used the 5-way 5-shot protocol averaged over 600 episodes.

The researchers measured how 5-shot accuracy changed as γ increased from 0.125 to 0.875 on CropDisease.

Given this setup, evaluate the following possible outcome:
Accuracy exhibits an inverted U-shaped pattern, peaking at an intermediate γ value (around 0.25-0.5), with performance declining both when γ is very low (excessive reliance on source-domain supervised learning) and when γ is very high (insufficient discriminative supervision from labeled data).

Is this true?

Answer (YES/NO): NO